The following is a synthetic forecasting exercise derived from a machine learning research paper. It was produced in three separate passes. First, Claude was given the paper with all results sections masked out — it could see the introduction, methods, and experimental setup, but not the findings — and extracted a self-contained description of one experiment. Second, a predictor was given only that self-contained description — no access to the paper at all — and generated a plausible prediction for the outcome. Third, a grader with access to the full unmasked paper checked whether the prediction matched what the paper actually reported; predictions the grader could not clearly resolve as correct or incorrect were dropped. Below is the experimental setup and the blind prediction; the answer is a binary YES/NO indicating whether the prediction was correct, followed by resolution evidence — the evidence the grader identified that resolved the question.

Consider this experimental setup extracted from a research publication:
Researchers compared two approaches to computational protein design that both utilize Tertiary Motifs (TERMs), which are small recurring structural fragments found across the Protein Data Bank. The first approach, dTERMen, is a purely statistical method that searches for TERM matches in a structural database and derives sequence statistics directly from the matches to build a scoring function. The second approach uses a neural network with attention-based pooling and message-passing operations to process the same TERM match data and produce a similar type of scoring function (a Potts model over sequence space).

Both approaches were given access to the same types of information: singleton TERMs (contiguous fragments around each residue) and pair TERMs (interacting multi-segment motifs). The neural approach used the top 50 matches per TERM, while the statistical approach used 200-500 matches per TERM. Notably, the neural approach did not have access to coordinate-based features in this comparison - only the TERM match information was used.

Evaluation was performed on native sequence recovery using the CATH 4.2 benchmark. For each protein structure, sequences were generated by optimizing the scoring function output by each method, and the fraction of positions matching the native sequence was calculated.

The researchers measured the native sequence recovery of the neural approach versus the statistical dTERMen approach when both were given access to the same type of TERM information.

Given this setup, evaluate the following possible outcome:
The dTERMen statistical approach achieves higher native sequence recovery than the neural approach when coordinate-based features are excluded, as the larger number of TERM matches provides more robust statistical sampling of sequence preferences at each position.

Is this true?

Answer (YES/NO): NO